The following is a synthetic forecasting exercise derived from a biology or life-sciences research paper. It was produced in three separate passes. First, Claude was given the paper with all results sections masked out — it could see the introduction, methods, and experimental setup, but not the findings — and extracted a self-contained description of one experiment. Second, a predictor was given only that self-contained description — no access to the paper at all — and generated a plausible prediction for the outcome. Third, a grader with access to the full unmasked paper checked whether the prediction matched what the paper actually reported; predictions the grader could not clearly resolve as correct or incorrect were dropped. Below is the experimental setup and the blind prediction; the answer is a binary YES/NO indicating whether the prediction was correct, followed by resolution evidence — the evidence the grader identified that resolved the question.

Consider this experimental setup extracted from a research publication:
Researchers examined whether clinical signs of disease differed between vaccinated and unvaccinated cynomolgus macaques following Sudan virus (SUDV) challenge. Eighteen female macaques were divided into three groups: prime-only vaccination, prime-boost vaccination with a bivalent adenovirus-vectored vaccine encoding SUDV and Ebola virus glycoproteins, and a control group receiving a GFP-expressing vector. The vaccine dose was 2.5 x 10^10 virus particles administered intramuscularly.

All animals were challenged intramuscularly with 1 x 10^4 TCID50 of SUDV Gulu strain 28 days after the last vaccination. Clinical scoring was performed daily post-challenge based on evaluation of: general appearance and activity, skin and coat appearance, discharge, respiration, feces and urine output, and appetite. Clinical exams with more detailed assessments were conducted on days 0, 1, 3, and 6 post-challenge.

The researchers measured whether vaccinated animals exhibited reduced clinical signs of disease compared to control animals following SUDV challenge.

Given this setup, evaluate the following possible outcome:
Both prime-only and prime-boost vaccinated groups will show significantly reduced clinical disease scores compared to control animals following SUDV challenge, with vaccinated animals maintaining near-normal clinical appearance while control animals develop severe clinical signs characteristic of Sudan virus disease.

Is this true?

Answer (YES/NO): NO